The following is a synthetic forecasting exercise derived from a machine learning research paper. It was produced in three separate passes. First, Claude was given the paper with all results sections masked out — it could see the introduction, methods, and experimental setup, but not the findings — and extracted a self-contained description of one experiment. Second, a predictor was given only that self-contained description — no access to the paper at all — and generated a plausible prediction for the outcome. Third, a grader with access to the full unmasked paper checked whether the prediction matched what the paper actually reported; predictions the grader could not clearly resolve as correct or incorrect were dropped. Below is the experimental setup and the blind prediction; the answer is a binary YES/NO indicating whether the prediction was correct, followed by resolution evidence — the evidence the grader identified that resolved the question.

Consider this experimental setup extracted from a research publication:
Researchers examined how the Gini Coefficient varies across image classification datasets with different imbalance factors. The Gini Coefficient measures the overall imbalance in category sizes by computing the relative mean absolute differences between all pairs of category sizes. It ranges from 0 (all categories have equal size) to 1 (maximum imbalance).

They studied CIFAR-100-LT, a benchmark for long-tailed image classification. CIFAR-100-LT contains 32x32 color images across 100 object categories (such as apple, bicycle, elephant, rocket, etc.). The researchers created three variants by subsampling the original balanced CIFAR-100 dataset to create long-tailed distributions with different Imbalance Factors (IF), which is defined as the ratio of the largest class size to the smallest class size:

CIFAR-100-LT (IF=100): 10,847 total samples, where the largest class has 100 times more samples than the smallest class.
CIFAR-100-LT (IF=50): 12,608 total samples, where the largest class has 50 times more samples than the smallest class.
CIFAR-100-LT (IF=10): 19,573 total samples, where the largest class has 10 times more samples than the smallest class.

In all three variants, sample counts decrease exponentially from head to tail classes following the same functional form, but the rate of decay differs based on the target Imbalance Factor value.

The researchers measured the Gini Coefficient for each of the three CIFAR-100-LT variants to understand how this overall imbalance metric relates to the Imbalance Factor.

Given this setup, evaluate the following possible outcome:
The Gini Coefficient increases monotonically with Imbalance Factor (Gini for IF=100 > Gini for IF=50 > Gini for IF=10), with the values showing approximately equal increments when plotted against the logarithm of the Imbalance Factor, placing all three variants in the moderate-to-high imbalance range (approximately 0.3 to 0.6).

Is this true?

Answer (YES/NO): NO